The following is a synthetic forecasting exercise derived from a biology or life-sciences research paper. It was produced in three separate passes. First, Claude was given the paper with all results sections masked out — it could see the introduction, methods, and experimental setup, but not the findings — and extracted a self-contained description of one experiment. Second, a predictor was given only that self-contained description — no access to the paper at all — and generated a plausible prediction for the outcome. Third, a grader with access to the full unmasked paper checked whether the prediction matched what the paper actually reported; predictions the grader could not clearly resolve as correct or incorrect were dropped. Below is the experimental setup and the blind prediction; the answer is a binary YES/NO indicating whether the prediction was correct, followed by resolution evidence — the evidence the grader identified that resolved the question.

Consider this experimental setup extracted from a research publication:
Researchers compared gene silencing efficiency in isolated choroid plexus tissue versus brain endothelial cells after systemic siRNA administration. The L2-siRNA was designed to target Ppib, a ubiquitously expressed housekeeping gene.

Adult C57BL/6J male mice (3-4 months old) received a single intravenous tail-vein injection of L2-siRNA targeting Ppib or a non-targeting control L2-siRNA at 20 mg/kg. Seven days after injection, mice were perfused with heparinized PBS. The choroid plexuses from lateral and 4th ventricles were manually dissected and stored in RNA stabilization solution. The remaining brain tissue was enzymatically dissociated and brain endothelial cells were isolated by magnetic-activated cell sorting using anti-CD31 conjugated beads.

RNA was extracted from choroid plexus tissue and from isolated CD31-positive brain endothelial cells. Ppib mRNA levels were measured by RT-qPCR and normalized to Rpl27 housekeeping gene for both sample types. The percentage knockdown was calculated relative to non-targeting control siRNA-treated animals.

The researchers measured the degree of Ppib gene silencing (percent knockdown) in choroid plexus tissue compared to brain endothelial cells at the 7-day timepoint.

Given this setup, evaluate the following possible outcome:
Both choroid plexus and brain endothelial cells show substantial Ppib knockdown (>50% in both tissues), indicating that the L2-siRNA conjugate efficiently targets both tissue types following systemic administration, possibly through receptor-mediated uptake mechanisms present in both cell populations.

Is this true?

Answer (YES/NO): NO